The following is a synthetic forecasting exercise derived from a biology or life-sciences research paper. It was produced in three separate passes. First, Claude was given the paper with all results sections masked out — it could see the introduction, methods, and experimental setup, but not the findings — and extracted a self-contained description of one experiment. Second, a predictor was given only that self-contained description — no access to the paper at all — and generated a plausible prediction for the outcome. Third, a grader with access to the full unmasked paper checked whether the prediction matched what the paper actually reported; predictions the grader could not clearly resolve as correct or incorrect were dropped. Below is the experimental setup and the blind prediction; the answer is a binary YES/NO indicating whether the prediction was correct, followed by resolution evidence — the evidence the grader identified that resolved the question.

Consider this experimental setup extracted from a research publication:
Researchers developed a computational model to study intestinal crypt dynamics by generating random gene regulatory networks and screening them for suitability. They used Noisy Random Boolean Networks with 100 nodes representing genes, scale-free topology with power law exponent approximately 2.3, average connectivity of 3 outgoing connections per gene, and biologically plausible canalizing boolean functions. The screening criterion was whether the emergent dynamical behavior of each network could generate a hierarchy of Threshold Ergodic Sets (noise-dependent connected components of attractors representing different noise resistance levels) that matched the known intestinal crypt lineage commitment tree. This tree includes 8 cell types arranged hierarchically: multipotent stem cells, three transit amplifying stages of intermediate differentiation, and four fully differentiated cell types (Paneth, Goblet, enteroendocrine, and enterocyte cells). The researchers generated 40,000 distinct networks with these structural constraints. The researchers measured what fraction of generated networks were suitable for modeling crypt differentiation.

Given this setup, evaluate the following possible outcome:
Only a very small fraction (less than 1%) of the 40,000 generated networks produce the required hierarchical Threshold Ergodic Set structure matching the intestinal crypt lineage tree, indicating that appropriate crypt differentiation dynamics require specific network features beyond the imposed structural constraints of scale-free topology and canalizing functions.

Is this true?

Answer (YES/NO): YES